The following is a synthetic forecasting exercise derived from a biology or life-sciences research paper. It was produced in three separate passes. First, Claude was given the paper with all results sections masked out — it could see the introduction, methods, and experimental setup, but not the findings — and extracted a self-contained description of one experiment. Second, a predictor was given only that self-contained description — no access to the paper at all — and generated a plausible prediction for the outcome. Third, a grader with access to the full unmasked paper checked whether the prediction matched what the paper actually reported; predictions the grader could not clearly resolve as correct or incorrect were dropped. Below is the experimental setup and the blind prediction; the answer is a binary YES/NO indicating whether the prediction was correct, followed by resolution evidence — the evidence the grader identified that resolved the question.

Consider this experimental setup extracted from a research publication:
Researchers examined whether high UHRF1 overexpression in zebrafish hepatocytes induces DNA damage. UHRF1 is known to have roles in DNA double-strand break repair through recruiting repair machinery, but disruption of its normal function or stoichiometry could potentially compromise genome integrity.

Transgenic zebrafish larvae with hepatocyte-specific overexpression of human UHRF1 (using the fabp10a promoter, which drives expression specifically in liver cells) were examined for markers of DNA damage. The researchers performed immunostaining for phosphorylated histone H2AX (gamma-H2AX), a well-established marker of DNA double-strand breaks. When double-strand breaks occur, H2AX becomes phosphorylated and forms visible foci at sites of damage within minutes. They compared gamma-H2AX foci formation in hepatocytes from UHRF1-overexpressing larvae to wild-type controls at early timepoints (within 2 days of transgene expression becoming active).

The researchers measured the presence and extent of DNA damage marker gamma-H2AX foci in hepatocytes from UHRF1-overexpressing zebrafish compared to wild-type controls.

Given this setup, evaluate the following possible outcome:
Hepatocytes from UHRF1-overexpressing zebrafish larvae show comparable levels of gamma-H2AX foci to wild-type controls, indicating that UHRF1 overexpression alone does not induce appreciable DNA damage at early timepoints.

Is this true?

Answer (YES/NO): NO